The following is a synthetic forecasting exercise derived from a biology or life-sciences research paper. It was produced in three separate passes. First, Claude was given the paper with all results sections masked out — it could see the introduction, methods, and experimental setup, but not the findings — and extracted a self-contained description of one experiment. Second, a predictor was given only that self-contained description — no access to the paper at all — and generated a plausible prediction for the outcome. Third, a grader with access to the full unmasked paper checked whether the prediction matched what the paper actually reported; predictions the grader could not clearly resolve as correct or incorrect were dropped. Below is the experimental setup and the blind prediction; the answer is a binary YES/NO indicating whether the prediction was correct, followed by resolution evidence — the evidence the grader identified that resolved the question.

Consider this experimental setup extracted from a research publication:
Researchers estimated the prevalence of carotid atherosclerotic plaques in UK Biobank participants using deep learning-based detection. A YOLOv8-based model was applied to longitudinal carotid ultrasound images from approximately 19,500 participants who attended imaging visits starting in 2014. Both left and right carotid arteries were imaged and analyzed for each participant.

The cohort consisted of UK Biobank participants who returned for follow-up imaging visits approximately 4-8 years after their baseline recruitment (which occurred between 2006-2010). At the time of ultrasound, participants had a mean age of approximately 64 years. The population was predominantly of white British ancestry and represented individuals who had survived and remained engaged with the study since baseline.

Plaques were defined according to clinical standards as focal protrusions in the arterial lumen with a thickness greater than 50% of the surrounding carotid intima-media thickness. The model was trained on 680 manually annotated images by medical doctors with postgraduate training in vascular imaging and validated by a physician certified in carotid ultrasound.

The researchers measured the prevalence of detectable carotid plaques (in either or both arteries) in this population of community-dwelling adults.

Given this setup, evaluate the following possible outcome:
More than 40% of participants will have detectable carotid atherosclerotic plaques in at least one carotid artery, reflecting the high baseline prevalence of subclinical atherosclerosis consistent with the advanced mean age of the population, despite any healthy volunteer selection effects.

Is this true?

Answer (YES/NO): YES